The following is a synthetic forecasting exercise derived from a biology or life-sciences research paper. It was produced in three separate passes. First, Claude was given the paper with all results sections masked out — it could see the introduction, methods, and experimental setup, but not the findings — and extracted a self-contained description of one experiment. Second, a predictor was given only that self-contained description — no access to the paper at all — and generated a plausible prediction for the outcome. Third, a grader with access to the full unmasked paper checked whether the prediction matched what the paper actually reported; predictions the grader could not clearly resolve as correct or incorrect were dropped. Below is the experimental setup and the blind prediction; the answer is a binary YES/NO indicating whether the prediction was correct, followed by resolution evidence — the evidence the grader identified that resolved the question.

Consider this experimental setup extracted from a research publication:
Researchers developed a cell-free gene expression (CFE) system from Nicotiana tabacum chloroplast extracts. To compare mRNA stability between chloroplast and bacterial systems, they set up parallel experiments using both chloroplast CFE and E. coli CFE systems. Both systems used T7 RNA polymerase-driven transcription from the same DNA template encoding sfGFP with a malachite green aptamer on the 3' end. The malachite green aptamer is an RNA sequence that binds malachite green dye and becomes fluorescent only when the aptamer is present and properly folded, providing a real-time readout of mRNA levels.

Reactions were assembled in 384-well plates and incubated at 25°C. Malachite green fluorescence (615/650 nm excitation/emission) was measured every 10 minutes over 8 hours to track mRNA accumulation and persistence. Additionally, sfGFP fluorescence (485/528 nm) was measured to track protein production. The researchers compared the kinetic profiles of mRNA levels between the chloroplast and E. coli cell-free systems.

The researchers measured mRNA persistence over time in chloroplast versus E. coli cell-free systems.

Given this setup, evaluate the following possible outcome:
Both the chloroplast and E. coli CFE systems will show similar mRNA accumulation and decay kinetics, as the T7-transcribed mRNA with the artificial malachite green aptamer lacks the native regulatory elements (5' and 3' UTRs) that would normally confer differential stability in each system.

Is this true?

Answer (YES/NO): NO